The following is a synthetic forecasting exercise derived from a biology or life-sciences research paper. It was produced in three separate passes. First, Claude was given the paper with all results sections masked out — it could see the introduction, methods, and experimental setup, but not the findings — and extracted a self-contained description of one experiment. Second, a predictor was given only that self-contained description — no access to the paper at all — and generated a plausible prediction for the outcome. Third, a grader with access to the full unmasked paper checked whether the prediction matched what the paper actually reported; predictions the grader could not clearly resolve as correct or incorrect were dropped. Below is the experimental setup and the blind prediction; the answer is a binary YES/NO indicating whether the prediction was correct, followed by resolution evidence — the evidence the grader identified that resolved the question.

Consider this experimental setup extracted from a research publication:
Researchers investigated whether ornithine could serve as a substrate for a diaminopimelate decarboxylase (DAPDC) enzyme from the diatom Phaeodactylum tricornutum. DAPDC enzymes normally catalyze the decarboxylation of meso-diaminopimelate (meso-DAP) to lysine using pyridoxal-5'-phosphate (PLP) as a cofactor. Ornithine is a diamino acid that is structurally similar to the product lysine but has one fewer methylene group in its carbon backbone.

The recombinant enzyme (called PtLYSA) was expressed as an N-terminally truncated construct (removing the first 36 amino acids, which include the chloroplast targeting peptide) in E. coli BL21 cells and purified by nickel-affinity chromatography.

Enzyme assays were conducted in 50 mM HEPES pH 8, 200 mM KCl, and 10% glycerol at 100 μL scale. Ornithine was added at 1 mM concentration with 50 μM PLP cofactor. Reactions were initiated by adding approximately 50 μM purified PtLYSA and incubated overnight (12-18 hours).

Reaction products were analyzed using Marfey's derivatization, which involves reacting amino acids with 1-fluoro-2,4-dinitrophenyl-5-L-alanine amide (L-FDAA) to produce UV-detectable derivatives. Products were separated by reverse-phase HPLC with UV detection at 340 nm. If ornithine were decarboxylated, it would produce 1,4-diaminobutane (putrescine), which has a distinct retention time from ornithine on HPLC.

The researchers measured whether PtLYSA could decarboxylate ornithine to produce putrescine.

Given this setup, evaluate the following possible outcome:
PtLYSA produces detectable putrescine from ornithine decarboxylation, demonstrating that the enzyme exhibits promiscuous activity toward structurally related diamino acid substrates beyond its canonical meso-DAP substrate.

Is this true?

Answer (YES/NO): NO